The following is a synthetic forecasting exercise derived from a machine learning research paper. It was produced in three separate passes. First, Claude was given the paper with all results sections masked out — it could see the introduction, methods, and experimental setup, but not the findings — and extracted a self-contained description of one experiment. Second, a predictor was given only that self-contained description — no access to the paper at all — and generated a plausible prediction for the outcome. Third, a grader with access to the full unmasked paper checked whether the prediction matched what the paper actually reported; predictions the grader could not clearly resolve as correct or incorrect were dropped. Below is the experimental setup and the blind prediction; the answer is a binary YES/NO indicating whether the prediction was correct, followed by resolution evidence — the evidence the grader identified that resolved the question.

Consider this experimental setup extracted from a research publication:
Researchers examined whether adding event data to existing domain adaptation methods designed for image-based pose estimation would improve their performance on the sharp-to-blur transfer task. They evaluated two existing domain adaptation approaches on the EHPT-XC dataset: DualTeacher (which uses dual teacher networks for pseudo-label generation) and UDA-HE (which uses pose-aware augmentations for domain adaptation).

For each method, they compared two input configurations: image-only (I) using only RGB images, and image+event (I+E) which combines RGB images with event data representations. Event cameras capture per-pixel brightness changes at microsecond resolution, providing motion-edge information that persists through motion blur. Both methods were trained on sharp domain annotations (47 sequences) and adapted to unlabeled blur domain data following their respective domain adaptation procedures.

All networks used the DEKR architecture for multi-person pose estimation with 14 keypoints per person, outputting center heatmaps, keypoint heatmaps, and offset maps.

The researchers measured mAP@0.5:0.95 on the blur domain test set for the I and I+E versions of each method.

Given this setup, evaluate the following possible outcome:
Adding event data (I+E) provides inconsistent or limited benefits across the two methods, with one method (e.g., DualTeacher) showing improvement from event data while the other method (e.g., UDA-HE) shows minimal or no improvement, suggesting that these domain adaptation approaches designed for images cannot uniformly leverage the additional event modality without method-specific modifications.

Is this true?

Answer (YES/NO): NO